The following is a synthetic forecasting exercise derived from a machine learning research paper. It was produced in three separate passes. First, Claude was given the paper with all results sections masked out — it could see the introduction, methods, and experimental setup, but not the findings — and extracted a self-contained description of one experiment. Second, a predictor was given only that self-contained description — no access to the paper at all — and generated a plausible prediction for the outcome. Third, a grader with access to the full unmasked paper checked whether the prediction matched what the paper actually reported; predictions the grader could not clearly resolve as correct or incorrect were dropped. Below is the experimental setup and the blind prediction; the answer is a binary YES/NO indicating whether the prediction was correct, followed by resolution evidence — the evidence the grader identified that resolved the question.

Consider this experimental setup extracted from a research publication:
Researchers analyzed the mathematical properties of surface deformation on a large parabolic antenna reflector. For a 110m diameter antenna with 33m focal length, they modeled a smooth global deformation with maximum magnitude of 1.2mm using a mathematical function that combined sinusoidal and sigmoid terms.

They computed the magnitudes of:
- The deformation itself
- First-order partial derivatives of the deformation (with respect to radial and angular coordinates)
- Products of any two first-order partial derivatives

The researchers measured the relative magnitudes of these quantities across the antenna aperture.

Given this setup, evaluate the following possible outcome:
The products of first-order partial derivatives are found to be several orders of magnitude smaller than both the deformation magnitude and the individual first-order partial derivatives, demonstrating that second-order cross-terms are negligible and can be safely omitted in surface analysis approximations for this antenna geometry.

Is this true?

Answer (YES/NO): YES